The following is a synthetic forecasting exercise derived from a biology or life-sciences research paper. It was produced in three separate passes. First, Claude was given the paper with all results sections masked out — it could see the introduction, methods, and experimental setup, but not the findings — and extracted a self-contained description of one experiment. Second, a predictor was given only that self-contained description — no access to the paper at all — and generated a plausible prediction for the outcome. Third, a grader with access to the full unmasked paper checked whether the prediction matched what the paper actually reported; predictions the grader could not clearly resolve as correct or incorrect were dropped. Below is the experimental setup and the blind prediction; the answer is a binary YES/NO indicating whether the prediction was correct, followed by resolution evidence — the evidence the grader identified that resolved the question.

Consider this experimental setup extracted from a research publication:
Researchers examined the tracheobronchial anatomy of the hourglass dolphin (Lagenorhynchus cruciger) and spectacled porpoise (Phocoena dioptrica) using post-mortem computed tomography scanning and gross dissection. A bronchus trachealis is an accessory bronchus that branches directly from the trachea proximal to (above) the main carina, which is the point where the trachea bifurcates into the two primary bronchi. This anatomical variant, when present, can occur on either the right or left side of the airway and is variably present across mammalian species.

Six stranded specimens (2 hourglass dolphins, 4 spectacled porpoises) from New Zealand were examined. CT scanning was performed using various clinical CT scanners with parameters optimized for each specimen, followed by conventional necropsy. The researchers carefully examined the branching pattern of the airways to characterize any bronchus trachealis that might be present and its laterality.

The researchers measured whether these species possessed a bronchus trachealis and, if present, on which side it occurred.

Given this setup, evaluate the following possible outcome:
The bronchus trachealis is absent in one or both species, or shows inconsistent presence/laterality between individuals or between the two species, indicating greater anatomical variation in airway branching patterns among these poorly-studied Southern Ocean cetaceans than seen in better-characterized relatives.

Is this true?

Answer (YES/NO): NO